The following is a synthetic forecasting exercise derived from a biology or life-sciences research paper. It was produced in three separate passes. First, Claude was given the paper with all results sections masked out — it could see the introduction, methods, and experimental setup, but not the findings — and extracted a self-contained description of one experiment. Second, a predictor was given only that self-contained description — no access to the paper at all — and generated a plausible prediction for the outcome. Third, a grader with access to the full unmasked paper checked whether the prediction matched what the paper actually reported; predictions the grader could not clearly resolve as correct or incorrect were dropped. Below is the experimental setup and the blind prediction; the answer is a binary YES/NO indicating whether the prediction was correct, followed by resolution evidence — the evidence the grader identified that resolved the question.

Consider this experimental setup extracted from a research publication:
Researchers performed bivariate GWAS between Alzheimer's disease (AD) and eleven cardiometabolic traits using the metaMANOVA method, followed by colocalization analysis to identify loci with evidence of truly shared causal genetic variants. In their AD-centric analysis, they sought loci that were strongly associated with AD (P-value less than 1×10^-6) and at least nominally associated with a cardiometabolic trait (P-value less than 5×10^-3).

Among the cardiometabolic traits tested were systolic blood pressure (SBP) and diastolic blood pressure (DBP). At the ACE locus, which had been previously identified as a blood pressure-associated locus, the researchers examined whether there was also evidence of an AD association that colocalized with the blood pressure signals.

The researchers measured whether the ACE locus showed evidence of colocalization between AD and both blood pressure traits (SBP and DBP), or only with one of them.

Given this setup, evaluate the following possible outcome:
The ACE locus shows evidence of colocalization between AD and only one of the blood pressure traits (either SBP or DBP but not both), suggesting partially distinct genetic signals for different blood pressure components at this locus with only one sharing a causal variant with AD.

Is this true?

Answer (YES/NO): NO